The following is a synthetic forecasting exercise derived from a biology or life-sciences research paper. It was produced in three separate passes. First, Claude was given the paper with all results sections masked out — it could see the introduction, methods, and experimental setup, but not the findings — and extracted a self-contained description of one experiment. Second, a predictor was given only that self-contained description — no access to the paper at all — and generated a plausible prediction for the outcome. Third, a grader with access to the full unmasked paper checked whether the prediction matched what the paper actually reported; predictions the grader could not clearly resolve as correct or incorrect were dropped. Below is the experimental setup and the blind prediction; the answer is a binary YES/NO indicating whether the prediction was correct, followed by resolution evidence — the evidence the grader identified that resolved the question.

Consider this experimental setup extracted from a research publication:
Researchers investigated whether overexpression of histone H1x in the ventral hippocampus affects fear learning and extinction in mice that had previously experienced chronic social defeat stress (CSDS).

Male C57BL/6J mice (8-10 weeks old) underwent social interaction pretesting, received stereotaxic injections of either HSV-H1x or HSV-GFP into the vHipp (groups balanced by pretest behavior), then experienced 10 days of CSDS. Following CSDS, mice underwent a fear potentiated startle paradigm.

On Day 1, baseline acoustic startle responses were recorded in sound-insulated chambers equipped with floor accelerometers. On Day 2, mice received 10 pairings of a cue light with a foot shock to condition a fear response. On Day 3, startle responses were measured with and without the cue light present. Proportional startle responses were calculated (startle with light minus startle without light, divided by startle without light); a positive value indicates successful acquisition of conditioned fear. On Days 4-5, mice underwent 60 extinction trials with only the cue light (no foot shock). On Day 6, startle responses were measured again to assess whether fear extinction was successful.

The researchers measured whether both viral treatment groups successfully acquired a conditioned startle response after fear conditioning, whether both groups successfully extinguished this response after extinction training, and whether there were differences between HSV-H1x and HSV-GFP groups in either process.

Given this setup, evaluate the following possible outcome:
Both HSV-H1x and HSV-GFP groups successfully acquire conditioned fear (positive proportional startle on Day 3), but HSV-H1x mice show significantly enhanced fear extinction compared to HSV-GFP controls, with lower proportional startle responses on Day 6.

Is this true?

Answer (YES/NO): NO